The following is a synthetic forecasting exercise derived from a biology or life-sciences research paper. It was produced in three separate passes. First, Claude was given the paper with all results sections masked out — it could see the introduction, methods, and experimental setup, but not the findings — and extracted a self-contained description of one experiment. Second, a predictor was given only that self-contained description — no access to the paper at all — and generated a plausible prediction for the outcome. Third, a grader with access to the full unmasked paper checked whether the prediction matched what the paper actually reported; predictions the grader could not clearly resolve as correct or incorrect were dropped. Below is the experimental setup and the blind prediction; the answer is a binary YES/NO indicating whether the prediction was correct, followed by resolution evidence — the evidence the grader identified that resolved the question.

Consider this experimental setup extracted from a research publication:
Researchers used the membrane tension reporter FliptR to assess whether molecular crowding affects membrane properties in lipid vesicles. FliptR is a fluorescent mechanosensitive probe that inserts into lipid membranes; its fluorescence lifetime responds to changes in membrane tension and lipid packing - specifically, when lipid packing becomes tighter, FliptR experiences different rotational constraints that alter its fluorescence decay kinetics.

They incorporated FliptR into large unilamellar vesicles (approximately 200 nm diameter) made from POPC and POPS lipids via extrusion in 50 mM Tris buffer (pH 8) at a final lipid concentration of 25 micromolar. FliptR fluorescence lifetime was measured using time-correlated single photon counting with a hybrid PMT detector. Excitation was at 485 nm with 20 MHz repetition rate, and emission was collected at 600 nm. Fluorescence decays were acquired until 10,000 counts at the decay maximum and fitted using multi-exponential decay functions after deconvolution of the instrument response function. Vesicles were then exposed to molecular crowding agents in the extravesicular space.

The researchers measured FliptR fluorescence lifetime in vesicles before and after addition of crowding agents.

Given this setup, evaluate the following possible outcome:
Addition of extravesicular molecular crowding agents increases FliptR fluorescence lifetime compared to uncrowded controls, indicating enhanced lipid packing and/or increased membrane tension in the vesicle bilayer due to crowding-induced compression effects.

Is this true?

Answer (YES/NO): NO